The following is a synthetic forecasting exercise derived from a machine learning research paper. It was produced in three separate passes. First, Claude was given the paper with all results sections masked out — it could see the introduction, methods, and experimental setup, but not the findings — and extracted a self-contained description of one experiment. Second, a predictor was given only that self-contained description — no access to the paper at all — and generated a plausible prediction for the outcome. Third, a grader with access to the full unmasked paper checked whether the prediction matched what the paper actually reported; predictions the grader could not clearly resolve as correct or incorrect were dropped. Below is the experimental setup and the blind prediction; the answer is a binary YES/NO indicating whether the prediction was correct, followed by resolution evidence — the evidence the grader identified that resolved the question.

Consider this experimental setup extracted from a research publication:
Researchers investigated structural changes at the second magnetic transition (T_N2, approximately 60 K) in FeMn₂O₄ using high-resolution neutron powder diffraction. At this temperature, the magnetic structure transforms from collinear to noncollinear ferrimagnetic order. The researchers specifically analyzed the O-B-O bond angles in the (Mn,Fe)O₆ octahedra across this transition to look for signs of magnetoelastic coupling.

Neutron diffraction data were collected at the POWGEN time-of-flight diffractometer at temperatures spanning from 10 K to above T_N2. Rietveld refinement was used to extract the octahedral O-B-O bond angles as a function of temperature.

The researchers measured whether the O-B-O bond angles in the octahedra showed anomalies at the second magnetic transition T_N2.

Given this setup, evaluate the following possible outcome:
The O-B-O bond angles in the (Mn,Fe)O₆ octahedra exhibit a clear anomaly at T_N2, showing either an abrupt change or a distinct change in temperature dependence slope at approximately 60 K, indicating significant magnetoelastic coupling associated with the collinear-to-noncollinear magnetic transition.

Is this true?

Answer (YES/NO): YES